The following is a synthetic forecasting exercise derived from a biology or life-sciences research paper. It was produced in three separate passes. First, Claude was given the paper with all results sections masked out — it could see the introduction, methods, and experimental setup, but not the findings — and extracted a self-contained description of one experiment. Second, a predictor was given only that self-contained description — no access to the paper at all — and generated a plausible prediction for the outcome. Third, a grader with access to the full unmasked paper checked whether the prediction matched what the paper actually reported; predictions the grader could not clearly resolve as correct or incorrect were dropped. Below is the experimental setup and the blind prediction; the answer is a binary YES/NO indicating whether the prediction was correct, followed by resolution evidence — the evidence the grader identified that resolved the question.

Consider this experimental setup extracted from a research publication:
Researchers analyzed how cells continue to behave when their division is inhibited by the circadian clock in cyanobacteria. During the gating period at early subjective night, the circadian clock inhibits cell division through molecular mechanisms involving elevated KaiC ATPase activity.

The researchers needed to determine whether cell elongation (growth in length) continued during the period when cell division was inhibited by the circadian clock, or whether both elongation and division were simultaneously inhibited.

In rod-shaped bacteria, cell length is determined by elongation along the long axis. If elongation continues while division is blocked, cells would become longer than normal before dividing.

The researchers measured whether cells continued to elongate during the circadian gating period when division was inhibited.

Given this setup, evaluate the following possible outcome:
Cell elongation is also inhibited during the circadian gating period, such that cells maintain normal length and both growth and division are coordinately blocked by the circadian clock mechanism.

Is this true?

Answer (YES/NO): NO